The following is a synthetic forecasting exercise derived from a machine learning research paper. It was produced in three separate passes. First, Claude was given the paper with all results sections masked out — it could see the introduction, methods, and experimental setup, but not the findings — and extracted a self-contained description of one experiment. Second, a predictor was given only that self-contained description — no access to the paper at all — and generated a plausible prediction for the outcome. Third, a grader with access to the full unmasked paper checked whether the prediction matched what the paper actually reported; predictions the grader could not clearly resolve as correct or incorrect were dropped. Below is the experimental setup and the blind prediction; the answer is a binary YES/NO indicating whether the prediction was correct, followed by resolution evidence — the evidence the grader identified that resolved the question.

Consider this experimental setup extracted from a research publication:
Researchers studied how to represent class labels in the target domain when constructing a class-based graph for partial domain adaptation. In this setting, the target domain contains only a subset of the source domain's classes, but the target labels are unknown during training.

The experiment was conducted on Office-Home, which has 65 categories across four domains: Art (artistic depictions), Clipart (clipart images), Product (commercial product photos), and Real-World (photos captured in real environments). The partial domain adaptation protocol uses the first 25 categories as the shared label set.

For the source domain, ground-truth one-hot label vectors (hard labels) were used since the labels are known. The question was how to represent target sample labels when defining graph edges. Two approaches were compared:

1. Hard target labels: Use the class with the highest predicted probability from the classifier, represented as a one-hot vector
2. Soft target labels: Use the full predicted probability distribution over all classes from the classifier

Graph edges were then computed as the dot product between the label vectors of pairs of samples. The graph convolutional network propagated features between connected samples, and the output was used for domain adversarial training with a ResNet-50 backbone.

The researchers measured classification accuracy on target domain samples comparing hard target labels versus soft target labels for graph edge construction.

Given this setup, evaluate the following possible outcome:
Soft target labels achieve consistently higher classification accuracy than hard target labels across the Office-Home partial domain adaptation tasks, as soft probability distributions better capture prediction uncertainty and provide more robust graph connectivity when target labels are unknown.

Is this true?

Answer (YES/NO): YES